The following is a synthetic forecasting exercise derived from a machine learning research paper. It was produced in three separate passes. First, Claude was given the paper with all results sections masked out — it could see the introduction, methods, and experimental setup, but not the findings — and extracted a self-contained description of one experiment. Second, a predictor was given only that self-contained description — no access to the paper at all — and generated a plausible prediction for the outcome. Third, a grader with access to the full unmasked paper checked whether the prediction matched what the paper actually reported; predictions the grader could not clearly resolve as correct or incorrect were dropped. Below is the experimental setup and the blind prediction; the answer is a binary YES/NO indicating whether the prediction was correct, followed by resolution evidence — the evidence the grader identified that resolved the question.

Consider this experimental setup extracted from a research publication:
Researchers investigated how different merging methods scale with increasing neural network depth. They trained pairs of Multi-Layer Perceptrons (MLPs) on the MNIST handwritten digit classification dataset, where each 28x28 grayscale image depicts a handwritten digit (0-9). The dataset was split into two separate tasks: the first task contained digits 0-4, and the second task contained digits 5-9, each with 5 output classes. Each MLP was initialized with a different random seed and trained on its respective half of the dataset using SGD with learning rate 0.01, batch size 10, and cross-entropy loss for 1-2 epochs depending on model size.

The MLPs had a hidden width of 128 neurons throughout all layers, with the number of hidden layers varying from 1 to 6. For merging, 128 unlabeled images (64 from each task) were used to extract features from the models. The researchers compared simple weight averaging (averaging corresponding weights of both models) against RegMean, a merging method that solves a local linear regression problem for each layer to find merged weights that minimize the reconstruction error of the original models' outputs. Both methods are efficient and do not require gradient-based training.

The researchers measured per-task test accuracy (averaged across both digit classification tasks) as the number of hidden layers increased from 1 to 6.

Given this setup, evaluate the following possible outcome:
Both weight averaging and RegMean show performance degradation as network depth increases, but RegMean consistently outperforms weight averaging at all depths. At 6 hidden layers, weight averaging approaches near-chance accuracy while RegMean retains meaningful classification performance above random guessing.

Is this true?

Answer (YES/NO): YES